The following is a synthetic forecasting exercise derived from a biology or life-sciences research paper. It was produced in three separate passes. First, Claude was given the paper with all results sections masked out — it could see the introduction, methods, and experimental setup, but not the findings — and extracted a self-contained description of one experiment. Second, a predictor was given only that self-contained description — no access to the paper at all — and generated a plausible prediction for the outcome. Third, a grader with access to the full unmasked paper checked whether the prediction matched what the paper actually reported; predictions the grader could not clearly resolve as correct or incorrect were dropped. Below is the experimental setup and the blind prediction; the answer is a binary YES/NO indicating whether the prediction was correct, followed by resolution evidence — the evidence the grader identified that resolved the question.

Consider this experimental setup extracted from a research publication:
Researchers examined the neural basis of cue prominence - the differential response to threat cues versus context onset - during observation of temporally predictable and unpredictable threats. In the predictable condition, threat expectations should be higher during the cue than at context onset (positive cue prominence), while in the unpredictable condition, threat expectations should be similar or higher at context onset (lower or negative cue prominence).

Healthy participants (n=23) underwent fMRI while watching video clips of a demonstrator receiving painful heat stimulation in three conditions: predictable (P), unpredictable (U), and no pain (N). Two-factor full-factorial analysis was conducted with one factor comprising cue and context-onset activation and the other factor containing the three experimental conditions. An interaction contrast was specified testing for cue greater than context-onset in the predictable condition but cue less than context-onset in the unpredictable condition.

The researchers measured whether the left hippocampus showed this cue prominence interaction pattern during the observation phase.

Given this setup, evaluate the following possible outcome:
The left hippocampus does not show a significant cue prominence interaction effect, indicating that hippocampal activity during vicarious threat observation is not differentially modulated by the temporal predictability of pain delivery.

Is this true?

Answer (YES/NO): NO